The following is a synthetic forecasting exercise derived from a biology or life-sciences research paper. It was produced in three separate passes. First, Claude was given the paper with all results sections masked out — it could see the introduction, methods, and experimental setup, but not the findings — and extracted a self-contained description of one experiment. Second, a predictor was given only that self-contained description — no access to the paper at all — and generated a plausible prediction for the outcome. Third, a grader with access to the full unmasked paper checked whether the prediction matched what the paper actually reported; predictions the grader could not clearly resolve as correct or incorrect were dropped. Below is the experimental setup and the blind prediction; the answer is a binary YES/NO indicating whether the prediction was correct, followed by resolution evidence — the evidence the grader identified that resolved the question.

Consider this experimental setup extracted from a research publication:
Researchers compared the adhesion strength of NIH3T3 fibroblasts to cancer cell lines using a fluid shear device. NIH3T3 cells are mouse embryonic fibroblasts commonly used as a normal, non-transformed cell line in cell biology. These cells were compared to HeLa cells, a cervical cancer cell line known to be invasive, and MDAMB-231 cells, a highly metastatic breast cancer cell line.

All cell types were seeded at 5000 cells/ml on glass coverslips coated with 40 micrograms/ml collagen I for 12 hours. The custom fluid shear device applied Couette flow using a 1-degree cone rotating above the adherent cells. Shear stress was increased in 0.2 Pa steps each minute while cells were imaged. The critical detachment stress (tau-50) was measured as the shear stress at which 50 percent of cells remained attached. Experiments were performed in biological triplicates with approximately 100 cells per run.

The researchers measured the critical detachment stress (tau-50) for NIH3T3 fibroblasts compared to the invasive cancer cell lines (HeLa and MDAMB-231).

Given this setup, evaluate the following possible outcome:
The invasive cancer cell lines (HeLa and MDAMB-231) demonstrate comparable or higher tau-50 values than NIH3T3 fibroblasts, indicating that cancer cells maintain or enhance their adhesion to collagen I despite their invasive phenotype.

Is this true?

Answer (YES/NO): NO